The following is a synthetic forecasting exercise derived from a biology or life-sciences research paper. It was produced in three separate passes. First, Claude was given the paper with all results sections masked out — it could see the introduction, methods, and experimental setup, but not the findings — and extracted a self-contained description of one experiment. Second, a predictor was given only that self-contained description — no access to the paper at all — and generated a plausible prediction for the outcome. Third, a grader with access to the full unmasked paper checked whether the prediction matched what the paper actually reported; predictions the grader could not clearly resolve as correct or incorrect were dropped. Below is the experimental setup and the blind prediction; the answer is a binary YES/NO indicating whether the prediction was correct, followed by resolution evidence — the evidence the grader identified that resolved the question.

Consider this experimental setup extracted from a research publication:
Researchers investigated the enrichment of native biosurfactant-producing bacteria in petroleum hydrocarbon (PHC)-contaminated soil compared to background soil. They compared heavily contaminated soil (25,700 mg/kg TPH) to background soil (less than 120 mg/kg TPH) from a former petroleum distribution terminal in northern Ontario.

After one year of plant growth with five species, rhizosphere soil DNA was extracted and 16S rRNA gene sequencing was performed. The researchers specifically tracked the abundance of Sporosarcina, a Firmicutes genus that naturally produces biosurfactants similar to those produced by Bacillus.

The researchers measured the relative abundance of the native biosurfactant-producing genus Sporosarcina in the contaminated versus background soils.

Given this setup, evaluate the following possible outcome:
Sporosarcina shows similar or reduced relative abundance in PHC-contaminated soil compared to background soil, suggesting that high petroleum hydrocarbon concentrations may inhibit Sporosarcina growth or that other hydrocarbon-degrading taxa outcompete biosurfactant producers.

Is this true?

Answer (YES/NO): NO